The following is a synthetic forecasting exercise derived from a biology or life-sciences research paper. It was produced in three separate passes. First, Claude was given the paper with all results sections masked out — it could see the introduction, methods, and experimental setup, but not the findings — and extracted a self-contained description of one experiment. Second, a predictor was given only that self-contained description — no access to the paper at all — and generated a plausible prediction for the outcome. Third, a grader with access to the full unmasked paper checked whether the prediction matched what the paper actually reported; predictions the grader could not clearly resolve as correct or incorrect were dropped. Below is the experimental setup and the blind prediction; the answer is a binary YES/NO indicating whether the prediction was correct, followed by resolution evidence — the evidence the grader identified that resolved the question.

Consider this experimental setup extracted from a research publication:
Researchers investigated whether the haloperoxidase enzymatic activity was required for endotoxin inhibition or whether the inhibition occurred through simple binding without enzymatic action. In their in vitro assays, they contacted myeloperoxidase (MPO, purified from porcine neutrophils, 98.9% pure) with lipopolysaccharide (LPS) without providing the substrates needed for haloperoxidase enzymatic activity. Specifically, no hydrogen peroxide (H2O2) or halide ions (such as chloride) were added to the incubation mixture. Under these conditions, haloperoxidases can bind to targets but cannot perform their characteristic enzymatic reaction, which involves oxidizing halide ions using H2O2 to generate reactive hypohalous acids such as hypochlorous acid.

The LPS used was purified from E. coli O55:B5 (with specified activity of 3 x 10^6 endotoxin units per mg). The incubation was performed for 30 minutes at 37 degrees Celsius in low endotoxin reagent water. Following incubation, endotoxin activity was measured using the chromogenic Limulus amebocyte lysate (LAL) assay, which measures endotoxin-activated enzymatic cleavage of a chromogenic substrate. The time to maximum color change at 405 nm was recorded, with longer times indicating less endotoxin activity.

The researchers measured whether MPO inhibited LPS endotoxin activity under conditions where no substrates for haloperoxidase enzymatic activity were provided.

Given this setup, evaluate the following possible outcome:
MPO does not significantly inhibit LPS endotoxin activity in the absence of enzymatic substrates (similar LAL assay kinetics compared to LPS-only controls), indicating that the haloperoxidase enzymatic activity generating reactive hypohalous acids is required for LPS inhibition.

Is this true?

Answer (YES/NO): NO